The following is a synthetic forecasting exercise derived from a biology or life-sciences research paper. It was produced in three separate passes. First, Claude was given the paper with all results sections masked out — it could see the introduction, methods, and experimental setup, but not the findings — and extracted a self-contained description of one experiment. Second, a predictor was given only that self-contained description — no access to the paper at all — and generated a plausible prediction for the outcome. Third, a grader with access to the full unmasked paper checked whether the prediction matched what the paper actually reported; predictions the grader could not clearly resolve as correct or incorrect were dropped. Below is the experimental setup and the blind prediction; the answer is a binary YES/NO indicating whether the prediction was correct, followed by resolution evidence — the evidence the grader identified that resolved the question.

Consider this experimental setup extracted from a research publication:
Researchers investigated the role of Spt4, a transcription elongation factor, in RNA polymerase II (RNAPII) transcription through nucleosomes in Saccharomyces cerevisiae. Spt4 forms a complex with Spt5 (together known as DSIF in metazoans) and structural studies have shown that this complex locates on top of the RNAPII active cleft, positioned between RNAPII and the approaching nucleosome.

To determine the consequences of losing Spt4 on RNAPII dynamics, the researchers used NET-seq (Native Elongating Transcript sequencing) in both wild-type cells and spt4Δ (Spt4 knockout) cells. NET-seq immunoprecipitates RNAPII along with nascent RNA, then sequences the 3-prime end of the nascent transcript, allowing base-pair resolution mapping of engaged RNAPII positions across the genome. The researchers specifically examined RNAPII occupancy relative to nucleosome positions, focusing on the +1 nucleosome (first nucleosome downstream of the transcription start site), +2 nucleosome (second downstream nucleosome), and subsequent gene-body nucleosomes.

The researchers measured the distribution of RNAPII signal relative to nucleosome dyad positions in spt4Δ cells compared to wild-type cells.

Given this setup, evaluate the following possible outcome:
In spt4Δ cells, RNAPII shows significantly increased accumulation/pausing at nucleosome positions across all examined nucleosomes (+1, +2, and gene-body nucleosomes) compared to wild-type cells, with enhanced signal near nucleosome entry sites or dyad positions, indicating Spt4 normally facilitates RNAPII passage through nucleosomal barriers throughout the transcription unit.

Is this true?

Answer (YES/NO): NO